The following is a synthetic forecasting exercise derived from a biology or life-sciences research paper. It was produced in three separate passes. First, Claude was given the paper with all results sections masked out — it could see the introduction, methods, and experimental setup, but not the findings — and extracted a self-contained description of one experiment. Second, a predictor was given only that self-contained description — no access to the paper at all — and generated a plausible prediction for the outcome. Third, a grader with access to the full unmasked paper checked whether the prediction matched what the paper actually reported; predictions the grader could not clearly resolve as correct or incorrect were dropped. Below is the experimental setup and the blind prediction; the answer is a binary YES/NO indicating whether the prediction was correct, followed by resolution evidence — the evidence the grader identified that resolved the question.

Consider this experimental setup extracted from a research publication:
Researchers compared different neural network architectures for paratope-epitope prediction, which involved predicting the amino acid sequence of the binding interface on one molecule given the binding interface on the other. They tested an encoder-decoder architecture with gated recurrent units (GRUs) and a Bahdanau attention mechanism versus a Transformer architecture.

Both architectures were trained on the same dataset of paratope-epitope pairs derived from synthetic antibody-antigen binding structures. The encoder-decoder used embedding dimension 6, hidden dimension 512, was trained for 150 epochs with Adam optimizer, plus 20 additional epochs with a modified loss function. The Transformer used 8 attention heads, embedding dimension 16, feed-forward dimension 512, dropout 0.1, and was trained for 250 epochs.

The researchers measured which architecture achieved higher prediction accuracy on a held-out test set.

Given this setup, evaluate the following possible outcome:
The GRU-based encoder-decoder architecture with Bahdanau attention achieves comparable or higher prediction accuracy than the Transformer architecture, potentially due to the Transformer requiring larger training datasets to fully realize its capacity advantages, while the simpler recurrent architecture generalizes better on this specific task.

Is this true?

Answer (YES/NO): NO